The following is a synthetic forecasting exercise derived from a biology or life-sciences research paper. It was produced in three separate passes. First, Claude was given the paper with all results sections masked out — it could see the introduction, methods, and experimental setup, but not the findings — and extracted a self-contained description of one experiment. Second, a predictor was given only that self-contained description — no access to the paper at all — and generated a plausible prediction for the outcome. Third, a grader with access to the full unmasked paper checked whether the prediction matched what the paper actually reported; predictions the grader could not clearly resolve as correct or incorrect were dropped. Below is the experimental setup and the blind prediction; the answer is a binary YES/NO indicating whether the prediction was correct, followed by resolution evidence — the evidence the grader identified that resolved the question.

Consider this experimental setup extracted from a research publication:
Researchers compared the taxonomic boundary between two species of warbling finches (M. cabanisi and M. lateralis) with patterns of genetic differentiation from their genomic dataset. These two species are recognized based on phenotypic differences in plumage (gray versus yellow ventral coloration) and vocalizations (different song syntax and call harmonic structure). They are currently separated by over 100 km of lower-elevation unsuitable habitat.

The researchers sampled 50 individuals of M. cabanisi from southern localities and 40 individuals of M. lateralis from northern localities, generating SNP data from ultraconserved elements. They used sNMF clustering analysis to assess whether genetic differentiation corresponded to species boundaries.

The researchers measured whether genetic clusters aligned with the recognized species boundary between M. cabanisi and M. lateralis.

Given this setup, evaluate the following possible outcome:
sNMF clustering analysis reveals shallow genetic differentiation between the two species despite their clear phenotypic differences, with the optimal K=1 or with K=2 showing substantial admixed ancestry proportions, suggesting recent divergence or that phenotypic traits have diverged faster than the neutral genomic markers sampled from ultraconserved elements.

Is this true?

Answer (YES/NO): NO